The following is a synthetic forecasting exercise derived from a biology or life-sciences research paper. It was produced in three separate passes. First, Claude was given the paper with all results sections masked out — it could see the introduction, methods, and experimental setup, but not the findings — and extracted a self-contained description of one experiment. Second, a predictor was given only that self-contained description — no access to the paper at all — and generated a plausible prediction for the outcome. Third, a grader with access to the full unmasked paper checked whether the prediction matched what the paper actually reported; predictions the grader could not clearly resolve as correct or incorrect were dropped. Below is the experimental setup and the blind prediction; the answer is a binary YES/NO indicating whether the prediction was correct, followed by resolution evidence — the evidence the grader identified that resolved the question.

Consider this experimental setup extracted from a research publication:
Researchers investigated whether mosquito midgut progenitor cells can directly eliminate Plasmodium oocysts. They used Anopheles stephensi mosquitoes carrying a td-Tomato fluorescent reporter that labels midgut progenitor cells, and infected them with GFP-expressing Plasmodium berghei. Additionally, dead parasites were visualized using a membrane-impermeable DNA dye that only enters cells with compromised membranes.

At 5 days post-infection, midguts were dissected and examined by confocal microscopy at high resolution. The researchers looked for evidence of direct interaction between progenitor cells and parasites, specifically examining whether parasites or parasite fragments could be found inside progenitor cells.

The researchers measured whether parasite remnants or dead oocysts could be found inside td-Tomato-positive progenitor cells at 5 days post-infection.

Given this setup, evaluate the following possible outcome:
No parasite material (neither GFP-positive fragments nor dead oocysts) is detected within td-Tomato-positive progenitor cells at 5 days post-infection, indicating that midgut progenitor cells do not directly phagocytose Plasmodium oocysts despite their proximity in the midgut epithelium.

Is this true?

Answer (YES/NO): NO